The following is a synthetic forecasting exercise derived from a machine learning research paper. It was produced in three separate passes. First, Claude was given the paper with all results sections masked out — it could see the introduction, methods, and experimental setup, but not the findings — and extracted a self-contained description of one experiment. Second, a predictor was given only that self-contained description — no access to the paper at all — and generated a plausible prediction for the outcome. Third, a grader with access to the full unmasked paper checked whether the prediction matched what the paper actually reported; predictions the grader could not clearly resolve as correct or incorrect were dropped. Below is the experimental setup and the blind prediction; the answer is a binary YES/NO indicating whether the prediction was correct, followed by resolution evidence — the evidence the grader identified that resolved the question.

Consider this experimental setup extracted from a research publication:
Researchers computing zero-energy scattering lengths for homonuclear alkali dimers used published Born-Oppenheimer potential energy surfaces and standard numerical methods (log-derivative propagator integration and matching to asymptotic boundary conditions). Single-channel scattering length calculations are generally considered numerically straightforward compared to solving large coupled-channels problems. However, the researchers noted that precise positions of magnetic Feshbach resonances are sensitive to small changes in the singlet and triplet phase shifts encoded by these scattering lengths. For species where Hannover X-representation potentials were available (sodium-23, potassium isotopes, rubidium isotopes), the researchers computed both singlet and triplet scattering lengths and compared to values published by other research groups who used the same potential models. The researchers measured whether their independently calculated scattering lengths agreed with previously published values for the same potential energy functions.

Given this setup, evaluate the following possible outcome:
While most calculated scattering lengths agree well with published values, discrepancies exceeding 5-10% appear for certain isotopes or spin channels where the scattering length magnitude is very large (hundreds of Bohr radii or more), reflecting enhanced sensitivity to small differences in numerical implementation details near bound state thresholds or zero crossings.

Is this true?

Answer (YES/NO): NO